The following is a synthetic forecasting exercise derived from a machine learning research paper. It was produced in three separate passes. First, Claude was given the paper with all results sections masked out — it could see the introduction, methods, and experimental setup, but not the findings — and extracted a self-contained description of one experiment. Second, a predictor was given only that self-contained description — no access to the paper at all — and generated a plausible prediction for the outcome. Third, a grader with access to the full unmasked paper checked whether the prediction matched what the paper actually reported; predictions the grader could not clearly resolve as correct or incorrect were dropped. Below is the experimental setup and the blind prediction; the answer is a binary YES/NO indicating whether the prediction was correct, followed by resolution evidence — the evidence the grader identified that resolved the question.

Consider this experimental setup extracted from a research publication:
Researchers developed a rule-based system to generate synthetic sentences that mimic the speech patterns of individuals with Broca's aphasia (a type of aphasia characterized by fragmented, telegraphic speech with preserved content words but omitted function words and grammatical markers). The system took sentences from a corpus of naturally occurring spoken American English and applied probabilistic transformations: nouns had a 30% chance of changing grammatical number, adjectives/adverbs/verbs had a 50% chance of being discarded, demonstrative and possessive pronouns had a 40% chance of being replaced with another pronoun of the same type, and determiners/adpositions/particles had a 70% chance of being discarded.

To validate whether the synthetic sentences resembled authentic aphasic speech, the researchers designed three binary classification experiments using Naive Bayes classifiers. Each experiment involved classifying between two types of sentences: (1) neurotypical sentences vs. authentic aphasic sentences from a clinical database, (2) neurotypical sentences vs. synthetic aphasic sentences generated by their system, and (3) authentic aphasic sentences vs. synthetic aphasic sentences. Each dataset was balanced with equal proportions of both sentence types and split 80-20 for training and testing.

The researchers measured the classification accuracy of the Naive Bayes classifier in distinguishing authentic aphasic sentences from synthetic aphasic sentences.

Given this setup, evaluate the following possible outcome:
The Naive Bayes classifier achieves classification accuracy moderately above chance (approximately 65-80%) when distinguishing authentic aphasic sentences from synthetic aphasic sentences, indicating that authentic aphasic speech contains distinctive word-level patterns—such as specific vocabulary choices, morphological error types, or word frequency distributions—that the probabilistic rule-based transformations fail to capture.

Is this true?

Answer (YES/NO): NO